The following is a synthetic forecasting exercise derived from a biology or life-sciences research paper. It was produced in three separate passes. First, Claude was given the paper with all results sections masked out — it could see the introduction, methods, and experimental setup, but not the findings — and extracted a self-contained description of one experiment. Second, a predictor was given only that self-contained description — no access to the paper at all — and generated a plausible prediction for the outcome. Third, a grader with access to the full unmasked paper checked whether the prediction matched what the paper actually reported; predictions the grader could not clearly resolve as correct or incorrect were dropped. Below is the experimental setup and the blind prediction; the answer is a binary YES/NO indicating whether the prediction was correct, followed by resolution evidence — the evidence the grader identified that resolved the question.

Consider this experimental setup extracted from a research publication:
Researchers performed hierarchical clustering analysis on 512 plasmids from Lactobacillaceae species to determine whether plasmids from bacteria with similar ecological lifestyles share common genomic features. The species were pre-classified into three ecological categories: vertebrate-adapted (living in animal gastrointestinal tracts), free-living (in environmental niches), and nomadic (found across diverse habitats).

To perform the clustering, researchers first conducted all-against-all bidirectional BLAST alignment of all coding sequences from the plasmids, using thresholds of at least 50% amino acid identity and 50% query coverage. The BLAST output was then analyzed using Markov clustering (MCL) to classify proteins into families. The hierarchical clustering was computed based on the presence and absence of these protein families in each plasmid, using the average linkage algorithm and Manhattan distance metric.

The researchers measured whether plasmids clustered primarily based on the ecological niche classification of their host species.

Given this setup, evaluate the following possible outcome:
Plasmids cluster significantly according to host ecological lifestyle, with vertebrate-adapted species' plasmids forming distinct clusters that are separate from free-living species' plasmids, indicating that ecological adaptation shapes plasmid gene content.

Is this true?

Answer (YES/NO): NO